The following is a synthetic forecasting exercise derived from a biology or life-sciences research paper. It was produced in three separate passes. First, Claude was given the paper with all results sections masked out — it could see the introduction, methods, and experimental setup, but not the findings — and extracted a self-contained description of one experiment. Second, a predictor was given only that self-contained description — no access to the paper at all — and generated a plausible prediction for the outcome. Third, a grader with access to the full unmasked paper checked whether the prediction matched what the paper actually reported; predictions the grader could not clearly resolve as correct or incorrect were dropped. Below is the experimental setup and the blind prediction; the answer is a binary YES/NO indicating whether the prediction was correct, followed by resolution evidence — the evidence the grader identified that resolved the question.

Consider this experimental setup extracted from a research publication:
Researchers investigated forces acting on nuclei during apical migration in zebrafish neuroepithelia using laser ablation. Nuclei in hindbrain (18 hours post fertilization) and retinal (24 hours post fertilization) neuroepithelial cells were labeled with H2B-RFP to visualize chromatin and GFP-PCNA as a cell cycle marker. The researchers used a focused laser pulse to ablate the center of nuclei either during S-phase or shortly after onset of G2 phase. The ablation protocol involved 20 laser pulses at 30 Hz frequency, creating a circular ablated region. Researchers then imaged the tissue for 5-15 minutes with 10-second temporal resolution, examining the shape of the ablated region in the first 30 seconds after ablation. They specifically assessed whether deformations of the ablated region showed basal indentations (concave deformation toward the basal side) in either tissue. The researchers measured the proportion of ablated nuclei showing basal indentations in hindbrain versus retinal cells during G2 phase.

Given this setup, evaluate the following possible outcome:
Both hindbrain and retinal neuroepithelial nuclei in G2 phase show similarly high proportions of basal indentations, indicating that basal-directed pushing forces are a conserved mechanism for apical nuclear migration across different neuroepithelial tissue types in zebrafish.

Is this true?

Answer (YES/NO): NO